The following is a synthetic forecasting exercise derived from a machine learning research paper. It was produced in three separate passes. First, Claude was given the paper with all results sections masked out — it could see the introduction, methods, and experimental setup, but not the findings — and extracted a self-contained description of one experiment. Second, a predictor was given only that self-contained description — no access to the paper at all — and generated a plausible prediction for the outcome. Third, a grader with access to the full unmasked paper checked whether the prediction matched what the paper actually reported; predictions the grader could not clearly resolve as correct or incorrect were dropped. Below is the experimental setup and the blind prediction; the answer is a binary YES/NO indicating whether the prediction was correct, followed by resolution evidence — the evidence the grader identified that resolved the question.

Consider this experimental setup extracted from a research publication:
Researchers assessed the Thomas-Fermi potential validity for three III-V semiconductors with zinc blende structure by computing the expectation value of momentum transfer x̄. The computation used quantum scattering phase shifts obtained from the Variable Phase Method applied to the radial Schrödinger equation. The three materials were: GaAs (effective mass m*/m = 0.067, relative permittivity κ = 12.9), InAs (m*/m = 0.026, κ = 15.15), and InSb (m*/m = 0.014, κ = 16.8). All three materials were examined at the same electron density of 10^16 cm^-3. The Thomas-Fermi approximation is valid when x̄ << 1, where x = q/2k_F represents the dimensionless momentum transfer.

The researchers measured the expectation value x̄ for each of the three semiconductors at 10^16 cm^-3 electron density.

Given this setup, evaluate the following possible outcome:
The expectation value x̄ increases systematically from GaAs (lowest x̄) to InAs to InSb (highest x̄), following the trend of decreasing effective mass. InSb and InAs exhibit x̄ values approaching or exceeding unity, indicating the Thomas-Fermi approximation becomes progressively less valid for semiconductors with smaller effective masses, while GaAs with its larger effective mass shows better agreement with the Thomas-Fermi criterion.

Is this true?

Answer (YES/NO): NO